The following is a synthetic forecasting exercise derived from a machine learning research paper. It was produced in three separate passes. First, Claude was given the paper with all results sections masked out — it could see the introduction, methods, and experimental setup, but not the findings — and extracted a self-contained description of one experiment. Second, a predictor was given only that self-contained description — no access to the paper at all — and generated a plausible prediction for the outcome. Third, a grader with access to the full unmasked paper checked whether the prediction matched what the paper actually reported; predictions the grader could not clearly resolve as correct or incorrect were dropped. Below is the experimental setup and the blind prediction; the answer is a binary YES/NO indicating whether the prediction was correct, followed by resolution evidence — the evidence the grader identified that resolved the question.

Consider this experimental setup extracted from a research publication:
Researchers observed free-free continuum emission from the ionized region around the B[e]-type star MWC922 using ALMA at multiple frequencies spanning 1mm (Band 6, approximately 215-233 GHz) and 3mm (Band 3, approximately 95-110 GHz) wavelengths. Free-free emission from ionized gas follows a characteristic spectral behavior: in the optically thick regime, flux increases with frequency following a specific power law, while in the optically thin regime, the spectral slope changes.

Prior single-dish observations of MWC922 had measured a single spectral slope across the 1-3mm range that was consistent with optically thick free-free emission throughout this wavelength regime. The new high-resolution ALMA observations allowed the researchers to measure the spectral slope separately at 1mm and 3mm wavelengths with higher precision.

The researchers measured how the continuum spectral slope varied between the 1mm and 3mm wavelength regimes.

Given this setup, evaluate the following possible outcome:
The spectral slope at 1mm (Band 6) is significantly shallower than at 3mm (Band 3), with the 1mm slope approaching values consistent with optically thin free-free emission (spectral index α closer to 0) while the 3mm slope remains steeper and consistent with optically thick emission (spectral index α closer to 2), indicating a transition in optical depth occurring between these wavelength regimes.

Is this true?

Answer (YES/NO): NO